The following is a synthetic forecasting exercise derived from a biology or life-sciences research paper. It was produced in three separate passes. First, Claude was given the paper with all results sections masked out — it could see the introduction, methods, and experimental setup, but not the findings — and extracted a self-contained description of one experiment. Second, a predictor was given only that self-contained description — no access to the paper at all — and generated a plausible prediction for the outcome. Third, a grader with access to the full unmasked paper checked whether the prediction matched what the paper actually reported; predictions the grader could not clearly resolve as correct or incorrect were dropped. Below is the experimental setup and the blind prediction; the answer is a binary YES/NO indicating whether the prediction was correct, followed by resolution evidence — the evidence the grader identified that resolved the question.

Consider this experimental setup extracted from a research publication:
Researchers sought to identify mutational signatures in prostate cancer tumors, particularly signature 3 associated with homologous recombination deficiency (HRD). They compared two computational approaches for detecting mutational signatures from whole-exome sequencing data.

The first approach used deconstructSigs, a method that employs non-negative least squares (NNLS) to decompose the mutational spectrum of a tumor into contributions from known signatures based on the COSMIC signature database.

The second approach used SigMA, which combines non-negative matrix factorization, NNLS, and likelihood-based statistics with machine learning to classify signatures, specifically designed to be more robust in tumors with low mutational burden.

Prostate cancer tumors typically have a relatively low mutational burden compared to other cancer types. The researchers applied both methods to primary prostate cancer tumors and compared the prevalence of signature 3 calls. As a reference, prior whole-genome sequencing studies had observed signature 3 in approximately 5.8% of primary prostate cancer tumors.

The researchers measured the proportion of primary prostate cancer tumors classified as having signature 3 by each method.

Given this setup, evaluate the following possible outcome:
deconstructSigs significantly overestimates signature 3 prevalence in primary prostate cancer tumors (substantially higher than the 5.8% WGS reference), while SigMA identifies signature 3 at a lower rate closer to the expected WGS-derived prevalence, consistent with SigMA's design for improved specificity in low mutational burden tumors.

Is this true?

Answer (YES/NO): YES